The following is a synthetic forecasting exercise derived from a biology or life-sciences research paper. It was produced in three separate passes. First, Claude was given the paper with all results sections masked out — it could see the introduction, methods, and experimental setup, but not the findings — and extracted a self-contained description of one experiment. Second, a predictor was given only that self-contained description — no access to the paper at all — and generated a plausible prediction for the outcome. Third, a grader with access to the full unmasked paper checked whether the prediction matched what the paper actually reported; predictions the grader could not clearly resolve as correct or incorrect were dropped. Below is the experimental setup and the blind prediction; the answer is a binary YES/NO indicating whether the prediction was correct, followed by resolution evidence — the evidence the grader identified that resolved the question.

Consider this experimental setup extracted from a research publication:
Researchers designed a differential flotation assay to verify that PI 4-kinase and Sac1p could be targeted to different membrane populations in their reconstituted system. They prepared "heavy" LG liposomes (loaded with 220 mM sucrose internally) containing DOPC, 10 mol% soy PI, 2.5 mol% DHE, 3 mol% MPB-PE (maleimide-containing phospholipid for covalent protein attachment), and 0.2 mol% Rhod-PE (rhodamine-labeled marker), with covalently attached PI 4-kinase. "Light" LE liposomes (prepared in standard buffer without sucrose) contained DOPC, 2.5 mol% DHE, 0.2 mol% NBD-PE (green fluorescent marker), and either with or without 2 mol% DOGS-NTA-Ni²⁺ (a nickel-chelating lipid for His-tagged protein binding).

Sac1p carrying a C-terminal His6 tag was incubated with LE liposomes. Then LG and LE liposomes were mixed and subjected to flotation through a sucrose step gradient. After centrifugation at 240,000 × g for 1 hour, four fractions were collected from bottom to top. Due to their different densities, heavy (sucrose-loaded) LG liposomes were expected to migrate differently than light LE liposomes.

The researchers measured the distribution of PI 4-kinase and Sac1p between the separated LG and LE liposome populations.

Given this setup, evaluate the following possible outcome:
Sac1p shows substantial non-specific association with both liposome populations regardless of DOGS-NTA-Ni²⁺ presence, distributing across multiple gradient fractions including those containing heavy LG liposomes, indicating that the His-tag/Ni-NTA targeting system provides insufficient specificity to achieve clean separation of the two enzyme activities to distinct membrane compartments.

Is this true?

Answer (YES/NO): NO